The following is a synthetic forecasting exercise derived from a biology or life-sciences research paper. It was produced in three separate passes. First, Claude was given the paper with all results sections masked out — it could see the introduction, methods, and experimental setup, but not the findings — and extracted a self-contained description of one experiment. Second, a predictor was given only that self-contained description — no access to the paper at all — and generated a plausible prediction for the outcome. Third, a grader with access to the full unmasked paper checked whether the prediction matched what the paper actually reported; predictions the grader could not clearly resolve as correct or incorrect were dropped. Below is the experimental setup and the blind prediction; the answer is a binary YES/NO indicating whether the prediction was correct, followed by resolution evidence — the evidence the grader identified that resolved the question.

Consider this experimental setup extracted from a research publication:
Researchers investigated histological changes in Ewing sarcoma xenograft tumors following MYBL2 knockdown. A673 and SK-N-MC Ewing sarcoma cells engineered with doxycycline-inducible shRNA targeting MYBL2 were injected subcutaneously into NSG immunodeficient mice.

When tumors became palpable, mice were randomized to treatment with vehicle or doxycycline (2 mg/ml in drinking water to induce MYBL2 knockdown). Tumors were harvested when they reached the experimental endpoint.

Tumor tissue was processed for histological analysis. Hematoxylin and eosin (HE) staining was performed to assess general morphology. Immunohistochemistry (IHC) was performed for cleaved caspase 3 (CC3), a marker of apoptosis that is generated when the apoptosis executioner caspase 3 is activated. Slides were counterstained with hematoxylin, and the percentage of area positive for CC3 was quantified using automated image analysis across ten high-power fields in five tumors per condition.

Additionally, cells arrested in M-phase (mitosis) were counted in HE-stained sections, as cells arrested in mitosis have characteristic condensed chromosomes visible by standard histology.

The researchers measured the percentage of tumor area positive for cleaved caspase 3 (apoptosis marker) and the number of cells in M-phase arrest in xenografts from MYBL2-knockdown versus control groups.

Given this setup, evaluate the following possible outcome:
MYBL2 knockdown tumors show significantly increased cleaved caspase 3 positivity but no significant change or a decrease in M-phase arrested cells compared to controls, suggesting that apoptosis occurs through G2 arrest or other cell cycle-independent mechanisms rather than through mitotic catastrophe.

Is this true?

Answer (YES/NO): NO